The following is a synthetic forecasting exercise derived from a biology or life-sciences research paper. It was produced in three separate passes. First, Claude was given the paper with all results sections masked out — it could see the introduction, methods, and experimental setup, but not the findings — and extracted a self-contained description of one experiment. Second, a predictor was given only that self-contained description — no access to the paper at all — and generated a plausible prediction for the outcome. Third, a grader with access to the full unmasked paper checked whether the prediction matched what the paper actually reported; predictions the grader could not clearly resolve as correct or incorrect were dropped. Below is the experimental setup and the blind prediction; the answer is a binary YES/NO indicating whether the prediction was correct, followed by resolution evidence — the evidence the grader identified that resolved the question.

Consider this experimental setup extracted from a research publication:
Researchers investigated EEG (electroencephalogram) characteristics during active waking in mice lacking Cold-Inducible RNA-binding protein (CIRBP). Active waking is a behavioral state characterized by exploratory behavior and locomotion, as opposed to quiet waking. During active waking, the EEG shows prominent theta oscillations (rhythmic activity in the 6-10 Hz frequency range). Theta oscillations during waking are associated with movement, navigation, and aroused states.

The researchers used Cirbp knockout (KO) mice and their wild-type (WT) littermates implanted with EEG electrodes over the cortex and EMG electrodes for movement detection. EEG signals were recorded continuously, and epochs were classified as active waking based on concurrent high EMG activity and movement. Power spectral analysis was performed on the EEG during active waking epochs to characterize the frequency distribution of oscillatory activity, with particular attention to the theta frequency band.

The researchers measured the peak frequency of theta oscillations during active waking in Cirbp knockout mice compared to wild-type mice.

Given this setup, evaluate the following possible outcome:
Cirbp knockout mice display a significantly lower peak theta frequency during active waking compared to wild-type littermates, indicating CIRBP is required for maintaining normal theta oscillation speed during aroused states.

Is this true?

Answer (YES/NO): NO